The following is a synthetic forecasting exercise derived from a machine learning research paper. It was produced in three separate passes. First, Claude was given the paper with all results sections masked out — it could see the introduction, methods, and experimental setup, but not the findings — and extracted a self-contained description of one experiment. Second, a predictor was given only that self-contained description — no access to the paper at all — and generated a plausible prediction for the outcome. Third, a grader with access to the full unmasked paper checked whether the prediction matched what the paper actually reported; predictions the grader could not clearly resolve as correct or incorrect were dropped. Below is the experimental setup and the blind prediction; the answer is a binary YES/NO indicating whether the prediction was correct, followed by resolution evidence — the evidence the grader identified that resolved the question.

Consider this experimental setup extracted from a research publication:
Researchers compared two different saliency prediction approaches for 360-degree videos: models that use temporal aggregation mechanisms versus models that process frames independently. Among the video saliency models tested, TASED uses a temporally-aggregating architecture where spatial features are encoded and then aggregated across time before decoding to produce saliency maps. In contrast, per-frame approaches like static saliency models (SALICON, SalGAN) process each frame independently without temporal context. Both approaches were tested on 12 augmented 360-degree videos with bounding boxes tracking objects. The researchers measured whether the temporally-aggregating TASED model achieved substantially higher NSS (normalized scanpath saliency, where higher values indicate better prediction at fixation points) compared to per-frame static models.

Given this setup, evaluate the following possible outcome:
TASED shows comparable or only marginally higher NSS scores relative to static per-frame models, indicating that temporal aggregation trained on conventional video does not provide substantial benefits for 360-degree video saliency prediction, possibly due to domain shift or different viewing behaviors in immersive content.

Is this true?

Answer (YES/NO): YES